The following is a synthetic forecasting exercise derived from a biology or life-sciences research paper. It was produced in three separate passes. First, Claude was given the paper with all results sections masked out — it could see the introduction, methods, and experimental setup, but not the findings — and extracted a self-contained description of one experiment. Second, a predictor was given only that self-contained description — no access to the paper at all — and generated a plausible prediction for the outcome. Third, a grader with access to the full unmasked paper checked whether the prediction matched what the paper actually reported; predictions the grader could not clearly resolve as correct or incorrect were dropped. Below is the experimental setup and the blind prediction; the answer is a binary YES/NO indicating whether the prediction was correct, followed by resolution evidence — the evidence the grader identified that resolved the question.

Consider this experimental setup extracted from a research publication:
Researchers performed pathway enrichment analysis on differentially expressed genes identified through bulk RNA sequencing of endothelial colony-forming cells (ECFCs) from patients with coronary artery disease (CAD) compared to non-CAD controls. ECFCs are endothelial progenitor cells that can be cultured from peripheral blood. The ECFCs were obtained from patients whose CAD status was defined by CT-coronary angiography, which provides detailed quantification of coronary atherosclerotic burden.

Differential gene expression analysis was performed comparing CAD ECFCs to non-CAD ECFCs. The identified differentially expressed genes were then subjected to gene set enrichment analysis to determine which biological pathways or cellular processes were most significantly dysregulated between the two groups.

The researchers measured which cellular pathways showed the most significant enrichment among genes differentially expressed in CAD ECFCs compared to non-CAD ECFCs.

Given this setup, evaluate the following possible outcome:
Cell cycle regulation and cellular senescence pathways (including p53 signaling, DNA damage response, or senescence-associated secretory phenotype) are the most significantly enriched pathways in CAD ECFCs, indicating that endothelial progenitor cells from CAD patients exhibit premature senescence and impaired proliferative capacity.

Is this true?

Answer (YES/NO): NO